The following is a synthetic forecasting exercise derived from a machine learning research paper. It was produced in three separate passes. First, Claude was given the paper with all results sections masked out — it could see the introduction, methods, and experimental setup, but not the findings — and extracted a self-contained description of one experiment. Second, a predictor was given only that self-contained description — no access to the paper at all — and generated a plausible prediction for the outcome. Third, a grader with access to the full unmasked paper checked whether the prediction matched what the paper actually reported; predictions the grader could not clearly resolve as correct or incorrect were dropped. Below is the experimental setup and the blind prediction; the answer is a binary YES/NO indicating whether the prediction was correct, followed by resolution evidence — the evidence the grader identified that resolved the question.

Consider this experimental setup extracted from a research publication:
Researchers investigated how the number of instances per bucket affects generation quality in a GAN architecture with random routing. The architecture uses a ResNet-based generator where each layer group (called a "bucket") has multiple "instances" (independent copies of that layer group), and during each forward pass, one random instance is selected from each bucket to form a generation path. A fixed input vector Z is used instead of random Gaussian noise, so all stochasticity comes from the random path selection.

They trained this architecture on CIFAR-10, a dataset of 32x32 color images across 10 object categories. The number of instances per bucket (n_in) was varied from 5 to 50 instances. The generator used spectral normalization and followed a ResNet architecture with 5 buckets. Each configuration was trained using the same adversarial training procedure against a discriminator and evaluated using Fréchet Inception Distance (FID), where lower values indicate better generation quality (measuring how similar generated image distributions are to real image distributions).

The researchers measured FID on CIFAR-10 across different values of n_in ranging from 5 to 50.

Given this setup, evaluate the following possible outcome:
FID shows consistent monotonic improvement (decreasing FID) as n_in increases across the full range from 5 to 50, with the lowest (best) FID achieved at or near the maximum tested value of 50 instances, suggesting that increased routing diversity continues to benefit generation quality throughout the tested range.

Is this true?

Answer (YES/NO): NO